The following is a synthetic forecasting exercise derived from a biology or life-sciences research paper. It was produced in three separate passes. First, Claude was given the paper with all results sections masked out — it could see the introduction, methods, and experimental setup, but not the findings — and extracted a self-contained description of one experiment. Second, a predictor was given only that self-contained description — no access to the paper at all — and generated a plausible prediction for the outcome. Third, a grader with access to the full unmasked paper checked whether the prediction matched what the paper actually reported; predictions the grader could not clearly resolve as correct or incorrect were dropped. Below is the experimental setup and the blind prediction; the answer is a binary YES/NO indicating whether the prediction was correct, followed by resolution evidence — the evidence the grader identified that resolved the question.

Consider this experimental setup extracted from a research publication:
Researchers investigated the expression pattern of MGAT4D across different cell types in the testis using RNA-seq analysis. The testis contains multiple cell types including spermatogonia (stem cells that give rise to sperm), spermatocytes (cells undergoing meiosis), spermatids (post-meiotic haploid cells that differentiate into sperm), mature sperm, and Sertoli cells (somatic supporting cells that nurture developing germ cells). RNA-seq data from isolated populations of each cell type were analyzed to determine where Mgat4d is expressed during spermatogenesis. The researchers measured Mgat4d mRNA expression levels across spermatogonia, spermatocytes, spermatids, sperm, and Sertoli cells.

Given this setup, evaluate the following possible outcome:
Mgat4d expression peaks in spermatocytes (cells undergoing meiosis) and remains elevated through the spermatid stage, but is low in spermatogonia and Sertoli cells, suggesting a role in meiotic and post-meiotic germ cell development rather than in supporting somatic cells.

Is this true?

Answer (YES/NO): NO